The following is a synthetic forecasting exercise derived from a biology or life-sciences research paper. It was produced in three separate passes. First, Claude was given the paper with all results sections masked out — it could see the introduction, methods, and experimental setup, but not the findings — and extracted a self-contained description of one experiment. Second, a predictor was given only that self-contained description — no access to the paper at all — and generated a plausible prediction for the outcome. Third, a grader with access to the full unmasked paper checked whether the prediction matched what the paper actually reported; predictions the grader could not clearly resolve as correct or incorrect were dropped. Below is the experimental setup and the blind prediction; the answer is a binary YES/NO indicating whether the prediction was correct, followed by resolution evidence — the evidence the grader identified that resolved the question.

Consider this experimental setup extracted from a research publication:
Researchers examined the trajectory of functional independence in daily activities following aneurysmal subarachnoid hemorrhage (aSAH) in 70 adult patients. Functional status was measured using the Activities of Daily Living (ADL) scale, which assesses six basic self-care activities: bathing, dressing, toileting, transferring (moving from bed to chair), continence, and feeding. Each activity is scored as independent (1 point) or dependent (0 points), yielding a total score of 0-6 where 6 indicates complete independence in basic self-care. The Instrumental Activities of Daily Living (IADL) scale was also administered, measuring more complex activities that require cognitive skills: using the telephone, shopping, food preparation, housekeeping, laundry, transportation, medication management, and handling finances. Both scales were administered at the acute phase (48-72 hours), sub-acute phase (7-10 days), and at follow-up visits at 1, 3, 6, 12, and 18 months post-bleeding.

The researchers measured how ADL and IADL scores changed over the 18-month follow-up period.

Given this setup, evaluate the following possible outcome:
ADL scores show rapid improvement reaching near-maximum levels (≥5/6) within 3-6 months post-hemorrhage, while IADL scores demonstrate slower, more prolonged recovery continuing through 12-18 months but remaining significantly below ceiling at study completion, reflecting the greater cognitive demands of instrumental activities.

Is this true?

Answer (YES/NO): NO